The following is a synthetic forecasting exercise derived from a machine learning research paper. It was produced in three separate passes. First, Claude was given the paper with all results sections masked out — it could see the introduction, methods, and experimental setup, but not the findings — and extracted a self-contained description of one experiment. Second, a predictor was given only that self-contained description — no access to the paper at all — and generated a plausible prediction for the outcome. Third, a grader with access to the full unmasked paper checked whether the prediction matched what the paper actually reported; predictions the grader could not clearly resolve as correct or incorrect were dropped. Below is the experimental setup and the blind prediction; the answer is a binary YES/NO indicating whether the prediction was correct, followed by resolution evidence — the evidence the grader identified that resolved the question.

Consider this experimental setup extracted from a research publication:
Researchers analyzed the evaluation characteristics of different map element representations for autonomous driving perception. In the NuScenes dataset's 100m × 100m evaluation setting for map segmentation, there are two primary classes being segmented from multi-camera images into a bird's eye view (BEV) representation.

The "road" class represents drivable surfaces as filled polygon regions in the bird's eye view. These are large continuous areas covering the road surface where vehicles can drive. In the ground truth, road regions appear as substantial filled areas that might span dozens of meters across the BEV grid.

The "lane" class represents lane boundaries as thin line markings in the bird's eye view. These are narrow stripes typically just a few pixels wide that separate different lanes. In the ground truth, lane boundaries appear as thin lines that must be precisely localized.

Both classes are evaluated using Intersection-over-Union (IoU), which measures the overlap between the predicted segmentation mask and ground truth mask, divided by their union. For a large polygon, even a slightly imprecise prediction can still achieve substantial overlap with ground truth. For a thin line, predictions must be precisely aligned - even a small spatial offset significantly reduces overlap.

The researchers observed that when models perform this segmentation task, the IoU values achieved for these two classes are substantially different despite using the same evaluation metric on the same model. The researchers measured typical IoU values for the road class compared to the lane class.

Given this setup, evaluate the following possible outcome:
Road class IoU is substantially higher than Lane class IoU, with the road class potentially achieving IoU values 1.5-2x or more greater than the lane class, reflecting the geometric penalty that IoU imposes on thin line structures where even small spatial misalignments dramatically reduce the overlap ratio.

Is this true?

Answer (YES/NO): YES